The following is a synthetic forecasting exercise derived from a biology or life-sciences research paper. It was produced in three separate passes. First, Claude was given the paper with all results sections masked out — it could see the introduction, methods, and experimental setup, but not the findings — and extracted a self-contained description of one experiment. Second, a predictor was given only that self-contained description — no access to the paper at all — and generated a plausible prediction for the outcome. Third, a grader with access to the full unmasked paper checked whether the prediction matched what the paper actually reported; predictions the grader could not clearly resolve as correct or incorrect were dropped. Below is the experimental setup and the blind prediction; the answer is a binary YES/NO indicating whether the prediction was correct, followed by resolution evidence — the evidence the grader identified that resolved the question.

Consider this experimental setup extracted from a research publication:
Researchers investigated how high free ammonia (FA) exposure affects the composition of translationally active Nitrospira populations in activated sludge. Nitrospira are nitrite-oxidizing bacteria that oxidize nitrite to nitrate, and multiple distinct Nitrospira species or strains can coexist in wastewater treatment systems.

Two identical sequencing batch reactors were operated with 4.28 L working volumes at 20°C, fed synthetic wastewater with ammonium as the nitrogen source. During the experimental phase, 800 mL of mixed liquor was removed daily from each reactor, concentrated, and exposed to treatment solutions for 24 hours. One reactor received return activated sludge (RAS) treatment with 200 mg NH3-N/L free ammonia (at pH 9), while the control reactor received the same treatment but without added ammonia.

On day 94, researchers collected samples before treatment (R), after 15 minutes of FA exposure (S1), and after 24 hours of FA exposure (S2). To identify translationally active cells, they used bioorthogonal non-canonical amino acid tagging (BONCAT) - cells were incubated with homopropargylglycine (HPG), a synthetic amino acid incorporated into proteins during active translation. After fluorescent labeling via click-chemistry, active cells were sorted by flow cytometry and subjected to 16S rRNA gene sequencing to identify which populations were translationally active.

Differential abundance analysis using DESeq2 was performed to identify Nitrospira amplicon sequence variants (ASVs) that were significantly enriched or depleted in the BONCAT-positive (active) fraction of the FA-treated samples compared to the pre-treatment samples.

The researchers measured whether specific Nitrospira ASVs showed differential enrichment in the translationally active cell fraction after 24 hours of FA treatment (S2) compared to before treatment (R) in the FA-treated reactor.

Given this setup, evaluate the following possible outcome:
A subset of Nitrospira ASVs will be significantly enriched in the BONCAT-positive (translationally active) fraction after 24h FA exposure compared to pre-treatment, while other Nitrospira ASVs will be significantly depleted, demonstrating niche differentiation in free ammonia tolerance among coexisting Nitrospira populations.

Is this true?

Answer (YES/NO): NO